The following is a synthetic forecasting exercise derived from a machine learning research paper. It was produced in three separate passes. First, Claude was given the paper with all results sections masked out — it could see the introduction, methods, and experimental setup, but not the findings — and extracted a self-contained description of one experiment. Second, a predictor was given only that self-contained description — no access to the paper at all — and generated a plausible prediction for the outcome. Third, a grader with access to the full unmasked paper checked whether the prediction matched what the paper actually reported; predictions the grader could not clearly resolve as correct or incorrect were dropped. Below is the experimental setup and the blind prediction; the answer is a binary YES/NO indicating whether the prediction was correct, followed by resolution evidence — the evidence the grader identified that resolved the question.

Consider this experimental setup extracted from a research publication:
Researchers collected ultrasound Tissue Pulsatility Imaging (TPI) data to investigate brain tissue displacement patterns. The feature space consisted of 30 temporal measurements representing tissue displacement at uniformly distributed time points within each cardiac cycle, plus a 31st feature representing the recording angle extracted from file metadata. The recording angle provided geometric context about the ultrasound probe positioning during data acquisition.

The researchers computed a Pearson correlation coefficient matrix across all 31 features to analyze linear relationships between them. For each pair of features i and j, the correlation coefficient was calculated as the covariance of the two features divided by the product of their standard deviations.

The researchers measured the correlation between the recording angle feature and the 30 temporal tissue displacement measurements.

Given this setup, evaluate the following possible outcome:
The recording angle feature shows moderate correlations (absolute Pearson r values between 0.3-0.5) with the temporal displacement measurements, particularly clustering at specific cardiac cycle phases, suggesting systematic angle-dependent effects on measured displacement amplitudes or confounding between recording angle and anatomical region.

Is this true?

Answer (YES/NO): NO